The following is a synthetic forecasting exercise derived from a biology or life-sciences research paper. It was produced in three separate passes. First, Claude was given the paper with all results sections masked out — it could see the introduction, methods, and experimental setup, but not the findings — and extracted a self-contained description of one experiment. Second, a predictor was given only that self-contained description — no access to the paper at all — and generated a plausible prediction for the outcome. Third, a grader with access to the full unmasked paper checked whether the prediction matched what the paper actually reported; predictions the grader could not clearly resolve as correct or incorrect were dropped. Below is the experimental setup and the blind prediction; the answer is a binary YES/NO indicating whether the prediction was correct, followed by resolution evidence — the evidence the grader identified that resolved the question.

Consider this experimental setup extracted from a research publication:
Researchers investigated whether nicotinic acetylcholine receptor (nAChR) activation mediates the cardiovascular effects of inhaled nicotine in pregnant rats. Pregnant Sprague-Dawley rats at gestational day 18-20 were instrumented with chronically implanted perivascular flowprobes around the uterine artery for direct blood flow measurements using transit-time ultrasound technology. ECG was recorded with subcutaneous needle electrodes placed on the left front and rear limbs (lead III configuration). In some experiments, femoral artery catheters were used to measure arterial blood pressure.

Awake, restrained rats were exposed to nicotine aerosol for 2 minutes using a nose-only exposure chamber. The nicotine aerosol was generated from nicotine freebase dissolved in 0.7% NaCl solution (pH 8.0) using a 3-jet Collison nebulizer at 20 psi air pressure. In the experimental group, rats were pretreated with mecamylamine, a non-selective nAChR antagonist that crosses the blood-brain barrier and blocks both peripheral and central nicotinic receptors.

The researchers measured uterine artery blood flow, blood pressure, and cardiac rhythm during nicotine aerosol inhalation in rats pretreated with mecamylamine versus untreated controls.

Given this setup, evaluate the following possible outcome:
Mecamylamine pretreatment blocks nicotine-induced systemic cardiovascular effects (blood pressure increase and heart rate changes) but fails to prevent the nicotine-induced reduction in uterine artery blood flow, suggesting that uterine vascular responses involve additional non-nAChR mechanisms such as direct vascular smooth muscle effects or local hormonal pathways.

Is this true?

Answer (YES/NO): NO